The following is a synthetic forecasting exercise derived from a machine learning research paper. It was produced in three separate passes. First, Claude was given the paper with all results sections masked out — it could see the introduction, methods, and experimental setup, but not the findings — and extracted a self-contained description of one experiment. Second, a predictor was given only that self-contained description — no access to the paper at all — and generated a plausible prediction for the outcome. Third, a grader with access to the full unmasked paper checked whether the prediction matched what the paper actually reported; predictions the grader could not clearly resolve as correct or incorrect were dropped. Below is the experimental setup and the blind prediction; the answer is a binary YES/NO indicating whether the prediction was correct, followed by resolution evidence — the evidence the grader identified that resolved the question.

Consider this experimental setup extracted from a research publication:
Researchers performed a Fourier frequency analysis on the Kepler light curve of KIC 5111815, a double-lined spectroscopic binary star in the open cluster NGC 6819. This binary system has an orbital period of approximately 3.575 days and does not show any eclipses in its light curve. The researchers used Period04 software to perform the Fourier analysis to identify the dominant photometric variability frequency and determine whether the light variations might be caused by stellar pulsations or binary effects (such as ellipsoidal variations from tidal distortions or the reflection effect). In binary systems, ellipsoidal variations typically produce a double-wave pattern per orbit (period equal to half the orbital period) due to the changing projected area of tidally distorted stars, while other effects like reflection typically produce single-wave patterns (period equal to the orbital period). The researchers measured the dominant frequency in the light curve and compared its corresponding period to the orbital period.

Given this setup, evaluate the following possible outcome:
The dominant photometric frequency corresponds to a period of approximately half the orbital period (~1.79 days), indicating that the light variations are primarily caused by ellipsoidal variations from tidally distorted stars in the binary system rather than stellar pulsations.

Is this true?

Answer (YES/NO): YES